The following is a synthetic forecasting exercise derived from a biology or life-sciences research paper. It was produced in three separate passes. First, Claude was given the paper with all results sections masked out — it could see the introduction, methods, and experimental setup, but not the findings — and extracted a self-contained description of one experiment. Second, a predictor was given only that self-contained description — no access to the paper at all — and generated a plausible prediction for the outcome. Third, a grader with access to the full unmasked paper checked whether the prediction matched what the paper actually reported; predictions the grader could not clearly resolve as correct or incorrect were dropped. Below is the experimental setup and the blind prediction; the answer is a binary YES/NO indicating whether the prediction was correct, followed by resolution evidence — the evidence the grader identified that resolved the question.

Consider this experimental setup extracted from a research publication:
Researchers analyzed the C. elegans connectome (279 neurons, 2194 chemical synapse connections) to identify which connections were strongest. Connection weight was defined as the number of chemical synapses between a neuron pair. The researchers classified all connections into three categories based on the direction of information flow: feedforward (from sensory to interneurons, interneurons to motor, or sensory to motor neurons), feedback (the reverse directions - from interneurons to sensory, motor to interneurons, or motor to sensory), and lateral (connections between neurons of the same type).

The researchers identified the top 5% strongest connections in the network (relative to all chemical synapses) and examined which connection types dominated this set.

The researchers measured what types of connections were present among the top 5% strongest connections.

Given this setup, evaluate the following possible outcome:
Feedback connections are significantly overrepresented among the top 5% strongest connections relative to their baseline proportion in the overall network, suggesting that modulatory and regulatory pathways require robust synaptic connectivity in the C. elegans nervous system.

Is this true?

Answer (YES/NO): NO